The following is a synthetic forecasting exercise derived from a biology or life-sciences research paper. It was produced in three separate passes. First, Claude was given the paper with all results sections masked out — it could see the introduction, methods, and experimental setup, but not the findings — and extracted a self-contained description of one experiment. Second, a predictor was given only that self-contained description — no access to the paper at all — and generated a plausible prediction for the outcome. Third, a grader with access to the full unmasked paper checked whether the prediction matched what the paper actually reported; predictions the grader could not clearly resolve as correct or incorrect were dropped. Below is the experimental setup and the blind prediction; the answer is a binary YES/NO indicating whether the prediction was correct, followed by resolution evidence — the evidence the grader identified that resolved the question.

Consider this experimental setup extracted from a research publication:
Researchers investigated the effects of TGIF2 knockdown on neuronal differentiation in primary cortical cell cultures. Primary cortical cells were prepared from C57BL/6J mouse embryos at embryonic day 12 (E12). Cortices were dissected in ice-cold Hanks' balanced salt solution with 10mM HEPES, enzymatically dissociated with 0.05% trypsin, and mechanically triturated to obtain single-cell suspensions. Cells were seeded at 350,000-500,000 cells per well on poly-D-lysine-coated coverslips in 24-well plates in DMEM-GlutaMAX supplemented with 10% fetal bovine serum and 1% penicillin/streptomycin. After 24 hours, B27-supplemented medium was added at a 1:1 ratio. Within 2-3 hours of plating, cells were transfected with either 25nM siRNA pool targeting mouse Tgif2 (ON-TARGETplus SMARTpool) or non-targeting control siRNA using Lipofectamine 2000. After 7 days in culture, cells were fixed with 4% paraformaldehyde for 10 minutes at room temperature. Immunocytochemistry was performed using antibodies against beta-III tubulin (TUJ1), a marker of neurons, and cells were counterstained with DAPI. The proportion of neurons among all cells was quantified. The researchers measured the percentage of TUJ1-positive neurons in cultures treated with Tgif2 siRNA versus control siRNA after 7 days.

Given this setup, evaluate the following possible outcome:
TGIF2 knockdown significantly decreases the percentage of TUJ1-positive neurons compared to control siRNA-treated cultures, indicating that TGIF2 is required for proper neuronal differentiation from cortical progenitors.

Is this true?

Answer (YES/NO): NO